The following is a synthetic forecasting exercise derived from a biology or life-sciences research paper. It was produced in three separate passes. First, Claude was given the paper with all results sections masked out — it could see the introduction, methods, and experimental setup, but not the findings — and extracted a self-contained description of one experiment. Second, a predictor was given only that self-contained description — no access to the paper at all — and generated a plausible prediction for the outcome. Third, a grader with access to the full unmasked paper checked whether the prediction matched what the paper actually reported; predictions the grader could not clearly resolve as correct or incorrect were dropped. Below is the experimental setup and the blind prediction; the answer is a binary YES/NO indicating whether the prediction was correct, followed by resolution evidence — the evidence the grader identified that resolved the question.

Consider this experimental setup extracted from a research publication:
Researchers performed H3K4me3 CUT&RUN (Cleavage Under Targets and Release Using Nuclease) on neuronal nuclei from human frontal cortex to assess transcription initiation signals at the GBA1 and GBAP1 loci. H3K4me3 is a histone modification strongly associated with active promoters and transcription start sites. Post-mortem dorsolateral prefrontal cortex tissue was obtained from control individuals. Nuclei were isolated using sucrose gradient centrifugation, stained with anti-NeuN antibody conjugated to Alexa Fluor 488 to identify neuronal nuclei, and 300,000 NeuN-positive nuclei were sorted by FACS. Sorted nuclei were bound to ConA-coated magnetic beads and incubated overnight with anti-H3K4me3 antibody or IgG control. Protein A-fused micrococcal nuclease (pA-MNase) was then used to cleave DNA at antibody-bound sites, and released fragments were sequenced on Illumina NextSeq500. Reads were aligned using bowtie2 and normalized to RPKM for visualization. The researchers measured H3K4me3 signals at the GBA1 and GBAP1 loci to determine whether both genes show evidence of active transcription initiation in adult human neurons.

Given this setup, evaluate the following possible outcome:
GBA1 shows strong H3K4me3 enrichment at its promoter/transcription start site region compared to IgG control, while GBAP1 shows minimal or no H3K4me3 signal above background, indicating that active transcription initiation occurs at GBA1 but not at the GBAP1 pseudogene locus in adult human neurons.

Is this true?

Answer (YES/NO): NO